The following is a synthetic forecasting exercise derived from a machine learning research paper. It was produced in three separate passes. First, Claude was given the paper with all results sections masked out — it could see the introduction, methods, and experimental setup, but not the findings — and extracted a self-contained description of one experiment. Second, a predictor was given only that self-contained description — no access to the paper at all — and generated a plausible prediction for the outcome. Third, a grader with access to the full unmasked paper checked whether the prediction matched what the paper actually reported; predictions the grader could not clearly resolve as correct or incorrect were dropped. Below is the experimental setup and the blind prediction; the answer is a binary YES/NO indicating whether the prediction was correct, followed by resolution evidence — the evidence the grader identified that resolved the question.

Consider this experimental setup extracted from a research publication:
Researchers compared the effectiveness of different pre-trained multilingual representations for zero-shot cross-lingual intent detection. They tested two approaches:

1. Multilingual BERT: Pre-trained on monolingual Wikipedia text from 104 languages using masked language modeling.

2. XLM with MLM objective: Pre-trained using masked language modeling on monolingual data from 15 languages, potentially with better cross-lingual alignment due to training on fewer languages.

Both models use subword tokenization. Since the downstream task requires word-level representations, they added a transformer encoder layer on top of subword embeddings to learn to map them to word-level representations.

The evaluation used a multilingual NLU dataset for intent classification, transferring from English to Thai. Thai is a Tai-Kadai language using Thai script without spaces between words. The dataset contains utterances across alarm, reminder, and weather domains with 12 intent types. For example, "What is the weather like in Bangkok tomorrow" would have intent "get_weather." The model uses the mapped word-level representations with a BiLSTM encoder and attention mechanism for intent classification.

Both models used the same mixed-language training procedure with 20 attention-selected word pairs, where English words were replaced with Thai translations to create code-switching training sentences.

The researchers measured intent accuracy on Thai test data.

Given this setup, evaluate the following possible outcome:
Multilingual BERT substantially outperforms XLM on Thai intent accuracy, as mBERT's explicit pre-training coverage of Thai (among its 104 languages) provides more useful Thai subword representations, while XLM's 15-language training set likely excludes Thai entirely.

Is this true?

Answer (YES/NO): NO